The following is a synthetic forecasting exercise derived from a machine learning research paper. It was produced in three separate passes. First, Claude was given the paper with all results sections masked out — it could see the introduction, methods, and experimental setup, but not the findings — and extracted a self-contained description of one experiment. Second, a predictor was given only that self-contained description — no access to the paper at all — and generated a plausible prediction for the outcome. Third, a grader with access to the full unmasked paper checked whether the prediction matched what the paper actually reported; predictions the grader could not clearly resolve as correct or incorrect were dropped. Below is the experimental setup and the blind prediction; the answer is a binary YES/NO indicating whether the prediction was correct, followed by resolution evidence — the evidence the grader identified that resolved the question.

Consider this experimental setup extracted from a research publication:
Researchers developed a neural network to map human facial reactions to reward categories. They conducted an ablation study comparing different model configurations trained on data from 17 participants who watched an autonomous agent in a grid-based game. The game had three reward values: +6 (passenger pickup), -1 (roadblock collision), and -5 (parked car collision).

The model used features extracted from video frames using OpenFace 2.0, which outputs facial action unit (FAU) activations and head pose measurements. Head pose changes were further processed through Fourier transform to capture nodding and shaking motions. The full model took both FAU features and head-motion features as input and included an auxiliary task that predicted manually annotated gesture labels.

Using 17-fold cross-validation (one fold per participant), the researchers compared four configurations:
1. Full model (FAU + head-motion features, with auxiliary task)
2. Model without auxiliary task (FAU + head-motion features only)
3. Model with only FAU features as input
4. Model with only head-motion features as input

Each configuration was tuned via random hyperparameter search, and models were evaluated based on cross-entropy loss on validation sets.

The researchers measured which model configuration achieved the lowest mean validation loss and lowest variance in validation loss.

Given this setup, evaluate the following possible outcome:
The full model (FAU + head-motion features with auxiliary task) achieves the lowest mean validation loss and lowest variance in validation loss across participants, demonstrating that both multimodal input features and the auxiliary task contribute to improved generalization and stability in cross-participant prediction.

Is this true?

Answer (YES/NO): YES